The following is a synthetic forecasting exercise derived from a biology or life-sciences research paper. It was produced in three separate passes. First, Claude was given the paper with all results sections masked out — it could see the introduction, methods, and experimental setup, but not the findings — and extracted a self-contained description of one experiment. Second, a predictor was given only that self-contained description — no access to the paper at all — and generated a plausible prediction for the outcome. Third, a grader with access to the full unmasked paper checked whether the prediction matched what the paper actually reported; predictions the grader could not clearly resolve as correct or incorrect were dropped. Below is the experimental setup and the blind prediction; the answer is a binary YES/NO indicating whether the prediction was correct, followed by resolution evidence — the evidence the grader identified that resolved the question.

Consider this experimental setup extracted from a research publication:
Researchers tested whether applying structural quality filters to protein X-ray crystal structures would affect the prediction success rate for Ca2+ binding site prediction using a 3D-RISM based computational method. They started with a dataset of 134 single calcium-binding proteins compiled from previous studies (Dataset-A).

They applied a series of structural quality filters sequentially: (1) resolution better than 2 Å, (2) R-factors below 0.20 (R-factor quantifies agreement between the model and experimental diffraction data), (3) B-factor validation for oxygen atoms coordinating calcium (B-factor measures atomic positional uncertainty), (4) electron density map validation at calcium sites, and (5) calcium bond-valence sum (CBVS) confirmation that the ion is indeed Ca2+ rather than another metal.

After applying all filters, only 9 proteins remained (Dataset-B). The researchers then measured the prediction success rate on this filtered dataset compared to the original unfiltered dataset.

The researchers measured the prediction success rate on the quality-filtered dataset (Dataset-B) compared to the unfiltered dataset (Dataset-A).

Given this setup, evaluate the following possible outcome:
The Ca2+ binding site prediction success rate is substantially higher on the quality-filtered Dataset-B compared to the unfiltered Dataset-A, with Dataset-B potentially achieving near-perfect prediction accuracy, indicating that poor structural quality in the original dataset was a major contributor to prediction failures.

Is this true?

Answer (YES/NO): YES